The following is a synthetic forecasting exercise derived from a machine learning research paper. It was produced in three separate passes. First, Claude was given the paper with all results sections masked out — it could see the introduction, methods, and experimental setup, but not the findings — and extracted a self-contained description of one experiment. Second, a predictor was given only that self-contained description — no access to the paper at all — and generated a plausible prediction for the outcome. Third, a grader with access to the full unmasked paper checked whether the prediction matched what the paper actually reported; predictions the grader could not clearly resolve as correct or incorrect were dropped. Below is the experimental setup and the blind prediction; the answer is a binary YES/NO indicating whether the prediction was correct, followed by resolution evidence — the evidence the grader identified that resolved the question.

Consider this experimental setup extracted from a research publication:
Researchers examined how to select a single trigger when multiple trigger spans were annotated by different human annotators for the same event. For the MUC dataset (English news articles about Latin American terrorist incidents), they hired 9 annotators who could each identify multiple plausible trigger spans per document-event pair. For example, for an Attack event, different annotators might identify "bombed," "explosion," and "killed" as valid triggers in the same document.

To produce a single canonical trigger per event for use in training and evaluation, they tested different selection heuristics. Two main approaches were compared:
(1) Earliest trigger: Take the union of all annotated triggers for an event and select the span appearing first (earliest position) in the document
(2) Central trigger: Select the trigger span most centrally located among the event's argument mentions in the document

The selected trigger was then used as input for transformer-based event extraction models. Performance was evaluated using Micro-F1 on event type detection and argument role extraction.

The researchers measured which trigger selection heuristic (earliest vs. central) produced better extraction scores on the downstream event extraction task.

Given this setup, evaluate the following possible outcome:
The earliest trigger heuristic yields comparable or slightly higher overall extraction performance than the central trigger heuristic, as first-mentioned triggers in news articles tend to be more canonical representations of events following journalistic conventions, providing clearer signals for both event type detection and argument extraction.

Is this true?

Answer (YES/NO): YES